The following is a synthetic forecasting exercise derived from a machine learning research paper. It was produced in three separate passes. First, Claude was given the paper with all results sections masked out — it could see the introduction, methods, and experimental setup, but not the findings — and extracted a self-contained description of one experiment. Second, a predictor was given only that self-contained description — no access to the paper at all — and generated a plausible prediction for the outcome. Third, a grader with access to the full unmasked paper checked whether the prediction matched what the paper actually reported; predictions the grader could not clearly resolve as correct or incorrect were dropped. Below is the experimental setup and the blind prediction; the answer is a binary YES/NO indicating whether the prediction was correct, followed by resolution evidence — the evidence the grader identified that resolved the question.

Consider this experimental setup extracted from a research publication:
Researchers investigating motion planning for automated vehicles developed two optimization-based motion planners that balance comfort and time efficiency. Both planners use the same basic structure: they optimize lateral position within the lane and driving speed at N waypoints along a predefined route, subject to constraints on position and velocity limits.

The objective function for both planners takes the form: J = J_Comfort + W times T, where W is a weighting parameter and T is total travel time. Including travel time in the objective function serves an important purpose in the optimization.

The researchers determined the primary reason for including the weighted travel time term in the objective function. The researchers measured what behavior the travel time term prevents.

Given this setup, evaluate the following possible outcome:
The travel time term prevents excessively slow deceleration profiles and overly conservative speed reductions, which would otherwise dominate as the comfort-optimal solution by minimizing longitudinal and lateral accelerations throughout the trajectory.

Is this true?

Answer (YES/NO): NO